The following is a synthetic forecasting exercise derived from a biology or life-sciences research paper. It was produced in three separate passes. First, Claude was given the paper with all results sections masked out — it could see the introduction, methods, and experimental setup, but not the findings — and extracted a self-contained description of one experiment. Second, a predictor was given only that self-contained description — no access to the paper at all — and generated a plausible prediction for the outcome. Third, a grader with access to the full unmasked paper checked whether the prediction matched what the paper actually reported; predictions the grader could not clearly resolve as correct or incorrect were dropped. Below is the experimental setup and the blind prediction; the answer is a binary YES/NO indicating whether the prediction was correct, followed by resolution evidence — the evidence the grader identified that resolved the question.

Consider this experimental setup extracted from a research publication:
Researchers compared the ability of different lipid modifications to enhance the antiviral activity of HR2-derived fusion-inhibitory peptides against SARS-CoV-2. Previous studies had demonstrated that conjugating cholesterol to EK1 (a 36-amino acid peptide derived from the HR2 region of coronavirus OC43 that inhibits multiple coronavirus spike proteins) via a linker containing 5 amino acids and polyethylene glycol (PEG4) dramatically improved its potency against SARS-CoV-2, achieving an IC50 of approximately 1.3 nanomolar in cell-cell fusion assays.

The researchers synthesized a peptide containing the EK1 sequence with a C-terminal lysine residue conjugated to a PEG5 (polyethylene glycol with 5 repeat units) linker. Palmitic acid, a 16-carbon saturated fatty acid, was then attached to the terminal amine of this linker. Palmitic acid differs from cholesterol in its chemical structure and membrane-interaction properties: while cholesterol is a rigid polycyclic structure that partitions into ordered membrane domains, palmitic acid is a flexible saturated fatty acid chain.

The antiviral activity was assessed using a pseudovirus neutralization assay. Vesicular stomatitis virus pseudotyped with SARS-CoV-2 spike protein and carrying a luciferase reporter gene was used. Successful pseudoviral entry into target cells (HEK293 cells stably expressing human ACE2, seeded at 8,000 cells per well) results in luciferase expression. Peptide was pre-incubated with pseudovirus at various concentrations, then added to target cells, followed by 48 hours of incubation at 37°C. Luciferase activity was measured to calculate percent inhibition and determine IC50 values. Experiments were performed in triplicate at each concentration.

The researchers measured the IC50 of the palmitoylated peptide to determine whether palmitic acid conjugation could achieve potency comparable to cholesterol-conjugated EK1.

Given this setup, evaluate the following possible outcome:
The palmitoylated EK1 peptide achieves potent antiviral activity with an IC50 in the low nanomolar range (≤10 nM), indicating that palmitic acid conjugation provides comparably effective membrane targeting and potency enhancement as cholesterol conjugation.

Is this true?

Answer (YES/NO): NO